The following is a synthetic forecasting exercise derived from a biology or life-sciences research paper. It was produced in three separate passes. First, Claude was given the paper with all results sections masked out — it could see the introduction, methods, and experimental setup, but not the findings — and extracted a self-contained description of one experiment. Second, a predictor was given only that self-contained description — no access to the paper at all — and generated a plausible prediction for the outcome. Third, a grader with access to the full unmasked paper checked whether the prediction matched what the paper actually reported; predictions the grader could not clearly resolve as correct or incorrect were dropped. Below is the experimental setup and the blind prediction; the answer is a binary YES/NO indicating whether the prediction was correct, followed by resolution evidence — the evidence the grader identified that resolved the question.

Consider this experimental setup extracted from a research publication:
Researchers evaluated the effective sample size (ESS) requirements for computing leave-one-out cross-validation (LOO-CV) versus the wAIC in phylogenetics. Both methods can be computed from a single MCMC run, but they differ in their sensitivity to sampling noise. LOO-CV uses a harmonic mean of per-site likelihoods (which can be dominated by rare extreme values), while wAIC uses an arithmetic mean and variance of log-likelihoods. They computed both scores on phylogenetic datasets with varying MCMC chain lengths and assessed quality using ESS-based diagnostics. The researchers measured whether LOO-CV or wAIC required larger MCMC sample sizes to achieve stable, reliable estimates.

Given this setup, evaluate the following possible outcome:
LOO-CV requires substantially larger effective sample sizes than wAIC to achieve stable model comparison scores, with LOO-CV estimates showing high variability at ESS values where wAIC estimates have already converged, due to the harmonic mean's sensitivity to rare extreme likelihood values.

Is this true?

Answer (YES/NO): NO